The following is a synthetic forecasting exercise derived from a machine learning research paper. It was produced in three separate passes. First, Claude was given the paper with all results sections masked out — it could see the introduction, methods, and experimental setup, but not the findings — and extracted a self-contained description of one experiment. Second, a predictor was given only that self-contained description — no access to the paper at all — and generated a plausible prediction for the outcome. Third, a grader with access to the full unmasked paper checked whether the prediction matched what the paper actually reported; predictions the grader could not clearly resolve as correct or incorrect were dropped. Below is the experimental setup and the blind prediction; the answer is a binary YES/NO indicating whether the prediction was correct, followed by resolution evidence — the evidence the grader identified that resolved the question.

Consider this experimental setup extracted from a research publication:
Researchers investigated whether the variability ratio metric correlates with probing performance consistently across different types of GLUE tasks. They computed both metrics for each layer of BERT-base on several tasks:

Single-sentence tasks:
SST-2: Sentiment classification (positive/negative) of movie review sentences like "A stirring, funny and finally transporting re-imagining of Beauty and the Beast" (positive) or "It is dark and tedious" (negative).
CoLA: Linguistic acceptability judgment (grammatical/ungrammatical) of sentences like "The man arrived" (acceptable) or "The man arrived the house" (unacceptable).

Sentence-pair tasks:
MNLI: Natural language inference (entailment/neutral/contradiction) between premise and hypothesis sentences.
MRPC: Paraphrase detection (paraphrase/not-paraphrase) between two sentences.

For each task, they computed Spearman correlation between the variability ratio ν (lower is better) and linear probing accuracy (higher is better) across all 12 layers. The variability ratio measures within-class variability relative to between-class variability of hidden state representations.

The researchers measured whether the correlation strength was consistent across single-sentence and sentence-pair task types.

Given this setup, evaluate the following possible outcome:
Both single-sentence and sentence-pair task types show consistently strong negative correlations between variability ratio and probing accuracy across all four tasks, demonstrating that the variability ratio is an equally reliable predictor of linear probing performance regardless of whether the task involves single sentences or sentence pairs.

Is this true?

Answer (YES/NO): YES